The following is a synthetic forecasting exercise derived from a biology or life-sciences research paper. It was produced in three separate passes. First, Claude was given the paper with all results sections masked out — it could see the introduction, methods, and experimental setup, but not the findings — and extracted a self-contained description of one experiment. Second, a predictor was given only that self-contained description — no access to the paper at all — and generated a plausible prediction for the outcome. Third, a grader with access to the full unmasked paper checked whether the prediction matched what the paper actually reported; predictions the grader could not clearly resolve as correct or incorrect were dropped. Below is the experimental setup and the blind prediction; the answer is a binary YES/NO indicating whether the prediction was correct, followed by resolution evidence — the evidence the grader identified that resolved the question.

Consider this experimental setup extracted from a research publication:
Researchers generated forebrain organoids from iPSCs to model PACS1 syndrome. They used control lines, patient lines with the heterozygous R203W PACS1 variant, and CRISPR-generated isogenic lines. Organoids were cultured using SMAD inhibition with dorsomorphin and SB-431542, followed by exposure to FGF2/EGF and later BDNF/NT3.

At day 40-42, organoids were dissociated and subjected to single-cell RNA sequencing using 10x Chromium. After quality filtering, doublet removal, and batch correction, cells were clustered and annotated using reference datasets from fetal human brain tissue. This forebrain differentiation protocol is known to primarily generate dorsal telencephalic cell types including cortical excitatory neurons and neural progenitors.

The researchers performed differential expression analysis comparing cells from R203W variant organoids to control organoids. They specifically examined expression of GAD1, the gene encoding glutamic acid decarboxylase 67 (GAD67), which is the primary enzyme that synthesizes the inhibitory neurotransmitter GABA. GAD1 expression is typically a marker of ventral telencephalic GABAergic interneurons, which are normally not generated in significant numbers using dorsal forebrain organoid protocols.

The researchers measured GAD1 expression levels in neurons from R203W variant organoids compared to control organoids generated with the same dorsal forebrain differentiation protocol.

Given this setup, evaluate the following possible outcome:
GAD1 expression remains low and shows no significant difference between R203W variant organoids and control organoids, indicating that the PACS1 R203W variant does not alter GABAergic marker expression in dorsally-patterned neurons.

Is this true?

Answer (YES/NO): NO